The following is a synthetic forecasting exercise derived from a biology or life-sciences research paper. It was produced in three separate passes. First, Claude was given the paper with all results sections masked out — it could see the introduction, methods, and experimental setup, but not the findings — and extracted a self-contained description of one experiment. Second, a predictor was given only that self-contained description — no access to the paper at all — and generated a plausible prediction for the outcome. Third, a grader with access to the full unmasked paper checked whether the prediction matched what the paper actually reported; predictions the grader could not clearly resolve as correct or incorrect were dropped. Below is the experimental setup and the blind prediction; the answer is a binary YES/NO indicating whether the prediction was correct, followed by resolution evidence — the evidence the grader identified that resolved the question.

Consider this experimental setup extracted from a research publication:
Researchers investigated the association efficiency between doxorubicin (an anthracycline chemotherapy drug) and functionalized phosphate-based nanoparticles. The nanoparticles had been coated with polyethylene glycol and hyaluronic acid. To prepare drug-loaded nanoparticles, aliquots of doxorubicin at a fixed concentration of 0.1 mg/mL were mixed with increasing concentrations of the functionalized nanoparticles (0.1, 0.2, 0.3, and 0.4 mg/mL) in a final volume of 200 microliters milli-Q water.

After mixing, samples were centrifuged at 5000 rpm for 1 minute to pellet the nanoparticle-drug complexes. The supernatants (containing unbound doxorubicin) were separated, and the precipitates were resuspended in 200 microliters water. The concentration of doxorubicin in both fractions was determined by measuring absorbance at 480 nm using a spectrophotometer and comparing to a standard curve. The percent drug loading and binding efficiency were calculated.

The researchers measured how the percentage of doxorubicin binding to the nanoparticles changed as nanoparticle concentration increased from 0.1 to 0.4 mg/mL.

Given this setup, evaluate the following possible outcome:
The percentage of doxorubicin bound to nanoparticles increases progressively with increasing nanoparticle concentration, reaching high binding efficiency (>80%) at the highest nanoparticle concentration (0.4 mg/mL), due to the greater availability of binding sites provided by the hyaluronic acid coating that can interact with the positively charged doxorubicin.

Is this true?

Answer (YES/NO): NO